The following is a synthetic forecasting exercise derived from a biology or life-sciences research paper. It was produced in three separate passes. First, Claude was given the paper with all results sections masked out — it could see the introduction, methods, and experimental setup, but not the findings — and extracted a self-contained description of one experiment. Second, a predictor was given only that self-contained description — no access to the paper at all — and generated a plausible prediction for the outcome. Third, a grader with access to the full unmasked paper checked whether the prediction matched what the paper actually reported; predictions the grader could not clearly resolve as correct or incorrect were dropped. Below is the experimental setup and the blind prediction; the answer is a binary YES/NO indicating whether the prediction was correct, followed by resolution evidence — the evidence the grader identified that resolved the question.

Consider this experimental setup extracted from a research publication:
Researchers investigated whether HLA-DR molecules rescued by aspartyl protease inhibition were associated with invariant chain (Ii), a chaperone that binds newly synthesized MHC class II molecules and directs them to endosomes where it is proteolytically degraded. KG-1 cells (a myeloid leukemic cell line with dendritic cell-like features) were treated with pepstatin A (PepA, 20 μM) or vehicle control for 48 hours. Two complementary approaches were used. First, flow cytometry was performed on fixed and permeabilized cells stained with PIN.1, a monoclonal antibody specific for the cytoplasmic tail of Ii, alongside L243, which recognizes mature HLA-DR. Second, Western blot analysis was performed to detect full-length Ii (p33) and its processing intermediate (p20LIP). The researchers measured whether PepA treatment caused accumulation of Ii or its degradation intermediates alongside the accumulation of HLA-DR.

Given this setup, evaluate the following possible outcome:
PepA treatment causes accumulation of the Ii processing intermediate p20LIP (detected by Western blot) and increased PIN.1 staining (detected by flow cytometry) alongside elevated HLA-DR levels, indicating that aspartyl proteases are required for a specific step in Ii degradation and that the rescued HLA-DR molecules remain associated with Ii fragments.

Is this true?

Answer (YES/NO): NO